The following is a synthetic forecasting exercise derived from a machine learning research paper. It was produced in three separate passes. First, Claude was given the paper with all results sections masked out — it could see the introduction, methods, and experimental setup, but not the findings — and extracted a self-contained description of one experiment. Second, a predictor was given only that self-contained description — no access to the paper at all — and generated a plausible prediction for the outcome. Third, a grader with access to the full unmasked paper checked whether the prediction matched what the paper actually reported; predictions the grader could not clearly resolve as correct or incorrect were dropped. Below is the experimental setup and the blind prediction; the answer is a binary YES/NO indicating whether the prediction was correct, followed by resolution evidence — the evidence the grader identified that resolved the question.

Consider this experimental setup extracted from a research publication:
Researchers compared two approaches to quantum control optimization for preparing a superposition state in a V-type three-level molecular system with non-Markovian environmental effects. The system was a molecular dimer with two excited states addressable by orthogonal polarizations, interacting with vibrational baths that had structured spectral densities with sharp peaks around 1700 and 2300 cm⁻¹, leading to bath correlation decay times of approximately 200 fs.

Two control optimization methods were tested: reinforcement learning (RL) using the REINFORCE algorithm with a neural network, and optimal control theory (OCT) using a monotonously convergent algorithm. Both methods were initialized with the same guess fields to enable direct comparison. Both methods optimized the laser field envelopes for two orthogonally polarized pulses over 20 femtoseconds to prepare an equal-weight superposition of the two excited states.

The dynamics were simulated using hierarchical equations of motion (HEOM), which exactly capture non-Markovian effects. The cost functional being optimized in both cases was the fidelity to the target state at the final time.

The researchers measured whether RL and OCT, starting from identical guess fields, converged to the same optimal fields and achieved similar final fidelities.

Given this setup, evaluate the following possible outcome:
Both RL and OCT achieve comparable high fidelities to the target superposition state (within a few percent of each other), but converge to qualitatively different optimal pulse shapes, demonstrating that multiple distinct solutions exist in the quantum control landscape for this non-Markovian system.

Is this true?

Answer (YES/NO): NO